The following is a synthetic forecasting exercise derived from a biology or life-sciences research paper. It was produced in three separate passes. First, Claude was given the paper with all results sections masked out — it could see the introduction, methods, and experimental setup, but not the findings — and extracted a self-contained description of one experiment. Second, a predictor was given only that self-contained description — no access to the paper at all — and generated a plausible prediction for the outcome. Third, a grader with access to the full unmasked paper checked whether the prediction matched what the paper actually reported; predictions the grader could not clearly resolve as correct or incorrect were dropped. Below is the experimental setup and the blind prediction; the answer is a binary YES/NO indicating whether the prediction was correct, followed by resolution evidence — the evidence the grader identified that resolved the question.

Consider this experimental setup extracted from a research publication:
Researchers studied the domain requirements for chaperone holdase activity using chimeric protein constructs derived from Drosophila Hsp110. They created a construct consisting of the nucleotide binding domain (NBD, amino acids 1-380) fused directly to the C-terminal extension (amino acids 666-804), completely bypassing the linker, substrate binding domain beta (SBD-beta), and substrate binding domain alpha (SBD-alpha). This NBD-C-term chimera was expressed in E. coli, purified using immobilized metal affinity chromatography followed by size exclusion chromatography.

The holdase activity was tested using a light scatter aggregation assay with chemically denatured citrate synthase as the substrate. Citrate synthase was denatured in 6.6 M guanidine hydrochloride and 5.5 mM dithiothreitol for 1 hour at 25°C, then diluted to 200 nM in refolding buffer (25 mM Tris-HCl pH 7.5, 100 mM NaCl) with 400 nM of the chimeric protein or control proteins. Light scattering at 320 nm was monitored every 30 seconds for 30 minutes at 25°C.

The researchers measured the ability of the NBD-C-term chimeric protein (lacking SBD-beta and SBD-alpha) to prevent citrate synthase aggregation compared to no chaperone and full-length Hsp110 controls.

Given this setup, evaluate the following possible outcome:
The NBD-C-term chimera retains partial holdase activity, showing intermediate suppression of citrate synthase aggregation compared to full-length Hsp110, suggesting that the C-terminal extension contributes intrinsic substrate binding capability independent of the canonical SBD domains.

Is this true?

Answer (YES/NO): NO